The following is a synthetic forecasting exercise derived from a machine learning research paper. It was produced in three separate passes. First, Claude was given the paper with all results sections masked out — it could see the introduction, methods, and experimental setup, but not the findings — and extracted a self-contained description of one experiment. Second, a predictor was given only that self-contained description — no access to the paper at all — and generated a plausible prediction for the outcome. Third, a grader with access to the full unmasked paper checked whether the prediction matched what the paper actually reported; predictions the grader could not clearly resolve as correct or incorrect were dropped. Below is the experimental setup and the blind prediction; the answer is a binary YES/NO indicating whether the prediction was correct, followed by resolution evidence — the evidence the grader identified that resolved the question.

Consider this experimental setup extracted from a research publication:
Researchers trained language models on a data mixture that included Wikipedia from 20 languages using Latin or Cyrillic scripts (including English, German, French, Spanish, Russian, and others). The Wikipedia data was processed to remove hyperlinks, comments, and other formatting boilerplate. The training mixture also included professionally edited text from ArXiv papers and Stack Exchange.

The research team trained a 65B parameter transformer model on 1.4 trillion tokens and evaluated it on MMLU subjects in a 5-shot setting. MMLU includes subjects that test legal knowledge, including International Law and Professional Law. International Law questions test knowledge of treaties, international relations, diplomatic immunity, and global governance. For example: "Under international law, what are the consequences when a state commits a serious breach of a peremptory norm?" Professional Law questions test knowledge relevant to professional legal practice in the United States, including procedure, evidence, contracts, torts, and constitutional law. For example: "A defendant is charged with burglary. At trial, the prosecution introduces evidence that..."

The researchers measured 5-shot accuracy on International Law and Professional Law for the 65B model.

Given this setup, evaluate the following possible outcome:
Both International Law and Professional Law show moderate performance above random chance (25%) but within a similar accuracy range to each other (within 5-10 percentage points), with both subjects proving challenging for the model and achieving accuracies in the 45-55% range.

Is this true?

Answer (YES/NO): NO